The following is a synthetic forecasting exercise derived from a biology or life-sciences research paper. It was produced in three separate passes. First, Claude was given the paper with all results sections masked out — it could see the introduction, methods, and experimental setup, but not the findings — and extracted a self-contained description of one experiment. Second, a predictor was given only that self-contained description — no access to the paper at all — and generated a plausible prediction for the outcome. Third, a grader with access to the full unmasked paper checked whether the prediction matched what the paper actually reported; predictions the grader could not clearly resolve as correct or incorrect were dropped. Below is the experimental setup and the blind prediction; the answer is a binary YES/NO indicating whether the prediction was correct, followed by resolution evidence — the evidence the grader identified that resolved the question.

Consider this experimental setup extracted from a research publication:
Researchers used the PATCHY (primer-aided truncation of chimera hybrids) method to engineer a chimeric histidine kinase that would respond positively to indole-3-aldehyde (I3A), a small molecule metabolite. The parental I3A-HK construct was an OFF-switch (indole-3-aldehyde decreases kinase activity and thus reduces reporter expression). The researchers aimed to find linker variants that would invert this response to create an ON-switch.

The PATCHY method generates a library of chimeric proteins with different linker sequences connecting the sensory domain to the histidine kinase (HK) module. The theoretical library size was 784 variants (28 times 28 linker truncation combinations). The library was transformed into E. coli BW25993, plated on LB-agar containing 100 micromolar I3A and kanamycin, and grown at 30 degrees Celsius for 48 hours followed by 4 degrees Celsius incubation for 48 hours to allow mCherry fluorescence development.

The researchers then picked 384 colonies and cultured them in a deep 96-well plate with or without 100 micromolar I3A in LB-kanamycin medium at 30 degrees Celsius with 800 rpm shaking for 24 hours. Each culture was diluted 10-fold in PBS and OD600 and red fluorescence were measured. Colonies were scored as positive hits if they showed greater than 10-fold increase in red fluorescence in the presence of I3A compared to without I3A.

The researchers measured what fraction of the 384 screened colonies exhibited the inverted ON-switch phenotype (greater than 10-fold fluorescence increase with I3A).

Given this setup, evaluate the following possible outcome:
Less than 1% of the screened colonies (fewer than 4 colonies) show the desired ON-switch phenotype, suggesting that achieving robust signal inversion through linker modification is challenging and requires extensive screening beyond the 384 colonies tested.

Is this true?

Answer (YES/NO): NO